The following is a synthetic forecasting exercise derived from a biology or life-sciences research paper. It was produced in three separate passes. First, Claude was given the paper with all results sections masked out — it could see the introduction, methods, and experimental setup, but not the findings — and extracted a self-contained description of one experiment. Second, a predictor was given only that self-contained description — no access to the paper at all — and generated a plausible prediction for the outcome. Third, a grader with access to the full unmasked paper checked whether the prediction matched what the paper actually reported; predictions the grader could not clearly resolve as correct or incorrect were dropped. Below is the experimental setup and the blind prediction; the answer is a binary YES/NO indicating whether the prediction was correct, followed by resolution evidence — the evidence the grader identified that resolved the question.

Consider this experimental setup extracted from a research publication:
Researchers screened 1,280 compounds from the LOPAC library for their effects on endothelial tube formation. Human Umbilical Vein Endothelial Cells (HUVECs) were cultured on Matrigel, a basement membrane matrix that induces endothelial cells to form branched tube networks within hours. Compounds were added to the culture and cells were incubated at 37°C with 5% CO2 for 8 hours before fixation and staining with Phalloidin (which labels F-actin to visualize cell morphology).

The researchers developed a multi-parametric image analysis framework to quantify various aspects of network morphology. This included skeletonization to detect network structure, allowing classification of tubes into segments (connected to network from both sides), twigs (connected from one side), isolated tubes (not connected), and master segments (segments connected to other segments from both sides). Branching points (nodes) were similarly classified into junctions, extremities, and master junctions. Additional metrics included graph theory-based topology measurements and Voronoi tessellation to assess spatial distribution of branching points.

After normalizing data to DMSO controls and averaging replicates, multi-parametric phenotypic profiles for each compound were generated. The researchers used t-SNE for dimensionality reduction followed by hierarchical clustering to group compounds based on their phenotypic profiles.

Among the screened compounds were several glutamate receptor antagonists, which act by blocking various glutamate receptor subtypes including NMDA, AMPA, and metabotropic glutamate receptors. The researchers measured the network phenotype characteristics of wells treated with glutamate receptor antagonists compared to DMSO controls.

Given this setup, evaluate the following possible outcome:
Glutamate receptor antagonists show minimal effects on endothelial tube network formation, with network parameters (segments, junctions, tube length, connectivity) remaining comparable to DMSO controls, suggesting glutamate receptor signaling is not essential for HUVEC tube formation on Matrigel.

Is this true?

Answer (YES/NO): NO